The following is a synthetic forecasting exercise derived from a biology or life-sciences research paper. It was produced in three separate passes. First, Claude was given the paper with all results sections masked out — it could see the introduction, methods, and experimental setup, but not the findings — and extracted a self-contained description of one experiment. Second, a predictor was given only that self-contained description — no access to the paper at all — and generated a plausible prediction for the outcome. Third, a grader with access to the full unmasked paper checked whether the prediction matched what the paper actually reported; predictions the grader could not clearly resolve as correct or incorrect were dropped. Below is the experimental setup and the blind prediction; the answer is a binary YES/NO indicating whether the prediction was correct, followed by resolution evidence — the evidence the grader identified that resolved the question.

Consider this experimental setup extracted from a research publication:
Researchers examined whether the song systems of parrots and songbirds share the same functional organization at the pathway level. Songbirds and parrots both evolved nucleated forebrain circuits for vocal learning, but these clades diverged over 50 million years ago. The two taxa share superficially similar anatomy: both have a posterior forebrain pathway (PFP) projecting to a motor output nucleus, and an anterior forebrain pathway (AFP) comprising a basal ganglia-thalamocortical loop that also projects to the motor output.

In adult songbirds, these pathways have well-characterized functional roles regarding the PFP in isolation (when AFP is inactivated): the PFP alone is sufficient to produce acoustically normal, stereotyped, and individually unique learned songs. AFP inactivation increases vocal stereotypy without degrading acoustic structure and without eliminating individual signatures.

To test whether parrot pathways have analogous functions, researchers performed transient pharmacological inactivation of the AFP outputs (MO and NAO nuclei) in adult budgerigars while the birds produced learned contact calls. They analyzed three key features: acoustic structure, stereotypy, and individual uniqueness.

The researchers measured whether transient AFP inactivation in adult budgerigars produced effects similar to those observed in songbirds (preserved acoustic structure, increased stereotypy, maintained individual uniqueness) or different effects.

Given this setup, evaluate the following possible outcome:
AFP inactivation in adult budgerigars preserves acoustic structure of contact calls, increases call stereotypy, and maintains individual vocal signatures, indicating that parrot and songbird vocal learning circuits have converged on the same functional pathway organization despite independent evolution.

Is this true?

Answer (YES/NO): NO